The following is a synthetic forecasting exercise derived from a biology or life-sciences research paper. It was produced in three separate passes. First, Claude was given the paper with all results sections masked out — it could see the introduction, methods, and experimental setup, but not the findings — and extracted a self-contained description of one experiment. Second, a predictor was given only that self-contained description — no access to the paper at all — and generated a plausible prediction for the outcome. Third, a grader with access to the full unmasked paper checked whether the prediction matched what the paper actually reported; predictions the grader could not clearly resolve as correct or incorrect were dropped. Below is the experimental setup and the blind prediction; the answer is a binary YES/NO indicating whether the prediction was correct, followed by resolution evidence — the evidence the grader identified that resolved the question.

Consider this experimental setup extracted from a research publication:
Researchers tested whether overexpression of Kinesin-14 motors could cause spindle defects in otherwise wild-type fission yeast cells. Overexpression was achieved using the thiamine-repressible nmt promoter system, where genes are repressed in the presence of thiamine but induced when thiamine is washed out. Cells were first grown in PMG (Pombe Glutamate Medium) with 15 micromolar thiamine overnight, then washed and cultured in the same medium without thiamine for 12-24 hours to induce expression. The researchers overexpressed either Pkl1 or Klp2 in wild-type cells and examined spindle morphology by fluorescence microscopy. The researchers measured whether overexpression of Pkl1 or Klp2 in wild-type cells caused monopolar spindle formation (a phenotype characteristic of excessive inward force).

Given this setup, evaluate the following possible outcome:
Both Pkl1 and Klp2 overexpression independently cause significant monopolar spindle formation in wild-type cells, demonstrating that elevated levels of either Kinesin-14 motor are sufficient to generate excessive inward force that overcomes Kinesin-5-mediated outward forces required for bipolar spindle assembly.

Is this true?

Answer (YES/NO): YES